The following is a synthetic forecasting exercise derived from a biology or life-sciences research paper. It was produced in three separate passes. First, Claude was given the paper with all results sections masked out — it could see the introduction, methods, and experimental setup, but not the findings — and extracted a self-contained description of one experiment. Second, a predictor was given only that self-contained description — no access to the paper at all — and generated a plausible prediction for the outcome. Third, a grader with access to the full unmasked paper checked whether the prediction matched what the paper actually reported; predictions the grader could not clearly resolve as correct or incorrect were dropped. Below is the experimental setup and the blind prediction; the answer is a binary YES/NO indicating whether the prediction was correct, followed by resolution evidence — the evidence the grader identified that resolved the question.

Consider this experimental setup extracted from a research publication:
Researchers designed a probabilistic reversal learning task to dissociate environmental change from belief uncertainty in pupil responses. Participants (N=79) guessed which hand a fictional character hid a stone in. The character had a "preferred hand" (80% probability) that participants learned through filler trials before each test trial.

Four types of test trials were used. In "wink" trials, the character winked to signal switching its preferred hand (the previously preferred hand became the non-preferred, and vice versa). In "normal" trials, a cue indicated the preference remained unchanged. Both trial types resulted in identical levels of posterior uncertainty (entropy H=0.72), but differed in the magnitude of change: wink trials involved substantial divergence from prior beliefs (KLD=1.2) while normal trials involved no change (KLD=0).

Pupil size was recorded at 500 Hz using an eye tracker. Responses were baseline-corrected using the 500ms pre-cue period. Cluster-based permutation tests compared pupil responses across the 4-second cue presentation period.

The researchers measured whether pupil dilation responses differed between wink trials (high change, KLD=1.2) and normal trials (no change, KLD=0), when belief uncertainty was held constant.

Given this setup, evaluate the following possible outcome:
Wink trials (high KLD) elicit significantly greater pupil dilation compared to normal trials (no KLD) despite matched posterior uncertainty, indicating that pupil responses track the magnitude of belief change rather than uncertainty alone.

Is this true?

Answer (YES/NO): YES